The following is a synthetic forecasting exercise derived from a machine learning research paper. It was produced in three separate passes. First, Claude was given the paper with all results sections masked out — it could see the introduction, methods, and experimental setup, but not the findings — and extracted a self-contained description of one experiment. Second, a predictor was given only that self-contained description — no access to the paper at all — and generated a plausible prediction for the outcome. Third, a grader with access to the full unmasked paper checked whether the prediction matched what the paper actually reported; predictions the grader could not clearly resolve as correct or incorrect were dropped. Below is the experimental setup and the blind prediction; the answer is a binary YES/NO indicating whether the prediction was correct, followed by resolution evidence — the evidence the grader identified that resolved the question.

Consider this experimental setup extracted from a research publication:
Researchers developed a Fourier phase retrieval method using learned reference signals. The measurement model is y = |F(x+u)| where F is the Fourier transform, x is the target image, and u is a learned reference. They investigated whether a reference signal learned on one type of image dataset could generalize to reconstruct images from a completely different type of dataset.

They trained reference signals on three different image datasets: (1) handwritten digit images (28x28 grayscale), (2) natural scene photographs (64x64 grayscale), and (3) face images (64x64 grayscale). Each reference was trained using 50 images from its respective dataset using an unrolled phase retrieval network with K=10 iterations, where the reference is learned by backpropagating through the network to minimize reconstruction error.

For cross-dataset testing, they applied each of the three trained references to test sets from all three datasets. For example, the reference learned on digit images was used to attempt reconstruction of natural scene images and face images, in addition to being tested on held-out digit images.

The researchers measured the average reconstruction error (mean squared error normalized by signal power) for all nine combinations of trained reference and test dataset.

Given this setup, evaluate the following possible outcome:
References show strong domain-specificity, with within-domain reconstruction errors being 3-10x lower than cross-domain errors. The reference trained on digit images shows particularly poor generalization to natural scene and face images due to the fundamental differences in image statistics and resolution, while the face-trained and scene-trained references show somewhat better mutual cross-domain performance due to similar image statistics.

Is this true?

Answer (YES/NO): NO